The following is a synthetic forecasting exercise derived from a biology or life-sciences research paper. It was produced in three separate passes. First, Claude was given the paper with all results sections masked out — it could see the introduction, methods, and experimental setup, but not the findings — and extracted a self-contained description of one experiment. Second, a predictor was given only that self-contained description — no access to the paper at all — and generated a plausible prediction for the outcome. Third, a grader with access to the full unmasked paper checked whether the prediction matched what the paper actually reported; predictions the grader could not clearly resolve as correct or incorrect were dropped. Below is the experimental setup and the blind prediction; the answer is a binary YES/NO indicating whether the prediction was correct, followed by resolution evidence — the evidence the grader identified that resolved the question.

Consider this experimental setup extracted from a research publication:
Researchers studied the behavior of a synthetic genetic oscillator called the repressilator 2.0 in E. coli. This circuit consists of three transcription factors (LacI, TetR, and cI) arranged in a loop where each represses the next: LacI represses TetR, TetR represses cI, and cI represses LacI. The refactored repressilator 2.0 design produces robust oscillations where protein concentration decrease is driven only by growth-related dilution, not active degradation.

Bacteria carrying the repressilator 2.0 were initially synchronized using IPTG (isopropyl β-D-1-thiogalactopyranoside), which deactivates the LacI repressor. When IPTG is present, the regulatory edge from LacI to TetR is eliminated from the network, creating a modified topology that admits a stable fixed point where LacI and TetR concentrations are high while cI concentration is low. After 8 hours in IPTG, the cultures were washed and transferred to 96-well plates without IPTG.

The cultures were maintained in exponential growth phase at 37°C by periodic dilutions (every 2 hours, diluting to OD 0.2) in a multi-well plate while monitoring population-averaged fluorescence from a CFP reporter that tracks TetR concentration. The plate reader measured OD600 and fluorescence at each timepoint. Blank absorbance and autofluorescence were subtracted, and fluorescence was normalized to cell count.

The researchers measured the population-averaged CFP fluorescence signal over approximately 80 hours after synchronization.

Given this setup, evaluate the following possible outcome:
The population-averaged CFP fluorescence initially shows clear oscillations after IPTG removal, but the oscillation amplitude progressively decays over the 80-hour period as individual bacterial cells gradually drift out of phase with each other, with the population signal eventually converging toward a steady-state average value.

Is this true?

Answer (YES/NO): YES